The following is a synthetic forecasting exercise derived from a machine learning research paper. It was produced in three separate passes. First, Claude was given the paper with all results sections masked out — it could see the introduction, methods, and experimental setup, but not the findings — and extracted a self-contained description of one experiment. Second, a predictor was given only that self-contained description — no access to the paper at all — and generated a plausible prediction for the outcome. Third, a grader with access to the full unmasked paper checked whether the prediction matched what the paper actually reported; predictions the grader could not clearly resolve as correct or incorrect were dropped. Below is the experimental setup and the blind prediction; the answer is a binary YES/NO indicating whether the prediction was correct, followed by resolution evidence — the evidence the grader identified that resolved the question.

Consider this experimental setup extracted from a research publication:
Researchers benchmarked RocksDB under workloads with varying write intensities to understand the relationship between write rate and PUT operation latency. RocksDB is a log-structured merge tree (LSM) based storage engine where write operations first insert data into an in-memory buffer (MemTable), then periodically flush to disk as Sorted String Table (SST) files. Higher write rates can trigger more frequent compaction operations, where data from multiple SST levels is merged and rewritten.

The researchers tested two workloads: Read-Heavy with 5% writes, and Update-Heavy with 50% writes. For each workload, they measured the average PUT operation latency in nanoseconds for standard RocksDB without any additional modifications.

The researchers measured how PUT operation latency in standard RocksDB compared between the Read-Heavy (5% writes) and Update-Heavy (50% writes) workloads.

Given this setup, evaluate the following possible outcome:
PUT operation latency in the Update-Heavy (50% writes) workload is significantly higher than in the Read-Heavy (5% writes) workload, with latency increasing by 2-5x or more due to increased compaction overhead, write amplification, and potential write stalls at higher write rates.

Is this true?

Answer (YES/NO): NO